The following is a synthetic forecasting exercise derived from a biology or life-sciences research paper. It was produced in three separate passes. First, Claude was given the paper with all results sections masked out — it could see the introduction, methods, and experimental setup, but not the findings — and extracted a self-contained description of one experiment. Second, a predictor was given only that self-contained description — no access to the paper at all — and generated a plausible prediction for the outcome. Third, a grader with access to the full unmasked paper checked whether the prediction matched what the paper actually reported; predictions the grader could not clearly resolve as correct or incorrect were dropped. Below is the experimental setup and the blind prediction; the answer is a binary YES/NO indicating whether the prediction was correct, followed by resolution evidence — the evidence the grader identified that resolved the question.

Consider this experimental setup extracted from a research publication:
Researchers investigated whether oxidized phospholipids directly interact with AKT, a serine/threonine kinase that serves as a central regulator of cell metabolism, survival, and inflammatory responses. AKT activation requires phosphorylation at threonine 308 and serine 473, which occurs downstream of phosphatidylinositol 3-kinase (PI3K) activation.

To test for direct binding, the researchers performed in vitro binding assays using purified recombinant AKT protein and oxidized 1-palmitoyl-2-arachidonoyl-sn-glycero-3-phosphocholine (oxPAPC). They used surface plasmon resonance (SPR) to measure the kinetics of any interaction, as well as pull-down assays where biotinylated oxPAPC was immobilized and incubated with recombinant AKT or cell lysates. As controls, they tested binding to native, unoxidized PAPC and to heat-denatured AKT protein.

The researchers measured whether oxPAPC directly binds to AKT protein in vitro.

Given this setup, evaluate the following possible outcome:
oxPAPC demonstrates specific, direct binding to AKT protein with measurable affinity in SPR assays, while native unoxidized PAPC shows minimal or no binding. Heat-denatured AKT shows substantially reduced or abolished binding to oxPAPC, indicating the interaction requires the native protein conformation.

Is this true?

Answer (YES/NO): NO